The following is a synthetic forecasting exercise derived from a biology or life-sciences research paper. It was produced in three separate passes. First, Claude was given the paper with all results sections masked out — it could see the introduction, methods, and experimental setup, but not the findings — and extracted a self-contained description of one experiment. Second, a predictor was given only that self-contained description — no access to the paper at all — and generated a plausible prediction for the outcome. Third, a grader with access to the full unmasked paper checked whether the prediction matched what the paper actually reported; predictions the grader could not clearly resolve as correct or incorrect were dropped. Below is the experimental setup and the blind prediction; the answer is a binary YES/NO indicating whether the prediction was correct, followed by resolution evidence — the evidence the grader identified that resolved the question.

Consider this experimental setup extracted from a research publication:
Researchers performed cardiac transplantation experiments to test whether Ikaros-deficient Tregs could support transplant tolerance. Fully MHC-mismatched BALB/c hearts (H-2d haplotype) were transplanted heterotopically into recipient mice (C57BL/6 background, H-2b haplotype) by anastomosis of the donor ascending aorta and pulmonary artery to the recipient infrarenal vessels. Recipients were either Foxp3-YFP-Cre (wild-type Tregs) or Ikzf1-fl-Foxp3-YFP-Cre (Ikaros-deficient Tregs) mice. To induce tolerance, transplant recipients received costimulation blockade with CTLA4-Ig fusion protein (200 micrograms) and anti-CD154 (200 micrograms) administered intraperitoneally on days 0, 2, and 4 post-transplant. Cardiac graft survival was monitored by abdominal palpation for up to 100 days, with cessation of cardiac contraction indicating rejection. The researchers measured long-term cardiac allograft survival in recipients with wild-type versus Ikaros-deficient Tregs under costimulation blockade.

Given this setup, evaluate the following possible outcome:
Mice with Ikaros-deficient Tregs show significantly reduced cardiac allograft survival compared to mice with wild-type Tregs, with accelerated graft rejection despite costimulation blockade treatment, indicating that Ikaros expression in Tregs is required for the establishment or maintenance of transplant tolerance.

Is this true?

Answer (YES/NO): YES